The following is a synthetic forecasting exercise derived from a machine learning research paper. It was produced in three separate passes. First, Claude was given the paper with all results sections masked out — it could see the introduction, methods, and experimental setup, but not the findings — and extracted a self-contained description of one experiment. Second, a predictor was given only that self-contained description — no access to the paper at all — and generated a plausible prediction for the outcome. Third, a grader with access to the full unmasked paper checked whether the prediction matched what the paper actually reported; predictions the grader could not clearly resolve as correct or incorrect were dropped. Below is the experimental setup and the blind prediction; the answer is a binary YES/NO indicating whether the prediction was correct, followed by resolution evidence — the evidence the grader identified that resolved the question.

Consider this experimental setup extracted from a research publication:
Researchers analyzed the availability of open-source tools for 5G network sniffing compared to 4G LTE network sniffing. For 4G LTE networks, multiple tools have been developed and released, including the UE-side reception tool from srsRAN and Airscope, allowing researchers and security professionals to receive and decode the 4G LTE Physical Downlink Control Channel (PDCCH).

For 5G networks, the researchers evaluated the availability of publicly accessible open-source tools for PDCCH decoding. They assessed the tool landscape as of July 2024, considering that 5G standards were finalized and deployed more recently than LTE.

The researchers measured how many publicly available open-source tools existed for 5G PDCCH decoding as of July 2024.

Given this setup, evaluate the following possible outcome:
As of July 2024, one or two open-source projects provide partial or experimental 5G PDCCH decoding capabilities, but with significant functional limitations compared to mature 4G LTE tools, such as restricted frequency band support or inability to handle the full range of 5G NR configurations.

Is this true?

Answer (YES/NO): YES